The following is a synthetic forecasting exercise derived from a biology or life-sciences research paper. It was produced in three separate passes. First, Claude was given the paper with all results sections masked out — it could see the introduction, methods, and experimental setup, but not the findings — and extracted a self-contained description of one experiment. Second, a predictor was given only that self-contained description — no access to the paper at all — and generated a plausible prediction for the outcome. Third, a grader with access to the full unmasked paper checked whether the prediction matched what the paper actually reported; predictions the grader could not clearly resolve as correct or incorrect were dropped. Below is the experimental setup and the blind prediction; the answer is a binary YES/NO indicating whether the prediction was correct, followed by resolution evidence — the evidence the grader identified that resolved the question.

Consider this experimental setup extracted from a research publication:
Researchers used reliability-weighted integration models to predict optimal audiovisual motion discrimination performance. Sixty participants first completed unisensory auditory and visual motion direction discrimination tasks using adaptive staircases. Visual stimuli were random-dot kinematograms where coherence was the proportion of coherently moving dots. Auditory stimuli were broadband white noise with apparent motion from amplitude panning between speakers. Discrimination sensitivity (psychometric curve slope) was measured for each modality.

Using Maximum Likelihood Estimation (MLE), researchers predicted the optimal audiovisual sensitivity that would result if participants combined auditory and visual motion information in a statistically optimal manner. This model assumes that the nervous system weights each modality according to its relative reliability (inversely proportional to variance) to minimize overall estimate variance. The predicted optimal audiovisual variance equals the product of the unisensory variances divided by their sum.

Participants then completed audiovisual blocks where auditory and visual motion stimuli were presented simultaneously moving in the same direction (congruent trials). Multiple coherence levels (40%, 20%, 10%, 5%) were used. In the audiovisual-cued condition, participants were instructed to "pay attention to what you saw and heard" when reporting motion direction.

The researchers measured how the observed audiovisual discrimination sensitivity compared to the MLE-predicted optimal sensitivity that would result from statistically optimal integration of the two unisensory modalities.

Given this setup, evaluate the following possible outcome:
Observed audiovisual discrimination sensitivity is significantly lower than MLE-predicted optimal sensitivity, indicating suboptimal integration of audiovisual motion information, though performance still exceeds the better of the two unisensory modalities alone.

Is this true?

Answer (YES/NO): NO